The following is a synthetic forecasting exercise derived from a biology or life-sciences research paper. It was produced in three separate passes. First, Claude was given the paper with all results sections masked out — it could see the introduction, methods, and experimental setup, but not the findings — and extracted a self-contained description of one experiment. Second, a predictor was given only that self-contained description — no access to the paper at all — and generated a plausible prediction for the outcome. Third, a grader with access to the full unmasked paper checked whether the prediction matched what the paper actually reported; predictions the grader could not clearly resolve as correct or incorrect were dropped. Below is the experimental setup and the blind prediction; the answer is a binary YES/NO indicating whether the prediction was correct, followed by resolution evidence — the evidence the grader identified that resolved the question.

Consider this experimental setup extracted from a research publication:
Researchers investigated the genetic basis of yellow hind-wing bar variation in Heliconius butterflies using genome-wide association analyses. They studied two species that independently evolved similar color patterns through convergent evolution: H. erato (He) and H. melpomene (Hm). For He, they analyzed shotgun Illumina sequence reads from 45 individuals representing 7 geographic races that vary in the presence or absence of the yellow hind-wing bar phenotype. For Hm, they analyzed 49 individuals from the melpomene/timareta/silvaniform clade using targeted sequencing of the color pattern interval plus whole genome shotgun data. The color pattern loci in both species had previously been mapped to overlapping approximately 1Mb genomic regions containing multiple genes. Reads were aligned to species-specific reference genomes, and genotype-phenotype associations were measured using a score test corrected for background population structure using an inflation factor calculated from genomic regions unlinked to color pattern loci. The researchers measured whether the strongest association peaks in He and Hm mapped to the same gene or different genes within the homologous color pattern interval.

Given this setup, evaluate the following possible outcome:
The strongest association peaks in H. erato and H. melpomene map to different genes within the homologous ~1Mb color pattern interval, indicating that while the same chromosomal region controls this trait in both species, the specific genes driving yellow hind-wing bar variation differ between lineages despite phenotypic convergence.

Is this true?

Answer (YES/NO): NO